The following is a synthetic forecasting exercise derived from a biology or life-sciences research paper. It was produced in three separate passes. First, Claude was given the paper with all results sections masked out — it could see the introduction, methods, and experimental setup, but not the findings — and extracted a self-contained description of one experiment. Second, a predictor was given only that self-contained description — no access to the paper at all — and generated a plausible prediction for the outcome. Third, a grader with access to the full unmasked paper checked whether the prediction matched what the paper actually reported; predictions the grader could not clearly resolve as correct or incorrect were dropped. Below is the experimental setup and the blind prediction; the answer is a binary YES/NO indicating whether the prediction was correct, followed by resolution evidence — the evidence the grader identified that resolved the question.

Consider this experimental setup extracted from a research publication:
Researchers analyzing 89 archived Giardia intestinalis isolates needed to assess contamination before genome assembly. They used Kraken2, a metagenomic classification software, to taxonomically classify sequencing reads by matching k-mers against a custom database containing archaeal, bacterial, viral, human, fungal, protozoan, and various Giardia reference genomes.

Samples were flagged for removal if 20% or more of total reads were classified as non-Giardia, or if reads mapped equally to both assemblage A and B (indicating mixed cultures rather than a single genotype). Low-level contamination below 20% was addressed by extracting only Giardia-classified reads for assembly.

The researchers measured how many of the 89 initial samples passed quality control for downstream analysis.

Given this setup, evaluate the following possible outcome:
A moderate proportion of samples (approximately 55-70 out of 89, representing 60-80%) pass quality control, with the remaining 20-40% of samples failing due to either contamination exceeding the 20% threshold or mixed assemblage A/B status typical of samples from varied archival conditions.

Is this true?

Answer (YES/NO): NO